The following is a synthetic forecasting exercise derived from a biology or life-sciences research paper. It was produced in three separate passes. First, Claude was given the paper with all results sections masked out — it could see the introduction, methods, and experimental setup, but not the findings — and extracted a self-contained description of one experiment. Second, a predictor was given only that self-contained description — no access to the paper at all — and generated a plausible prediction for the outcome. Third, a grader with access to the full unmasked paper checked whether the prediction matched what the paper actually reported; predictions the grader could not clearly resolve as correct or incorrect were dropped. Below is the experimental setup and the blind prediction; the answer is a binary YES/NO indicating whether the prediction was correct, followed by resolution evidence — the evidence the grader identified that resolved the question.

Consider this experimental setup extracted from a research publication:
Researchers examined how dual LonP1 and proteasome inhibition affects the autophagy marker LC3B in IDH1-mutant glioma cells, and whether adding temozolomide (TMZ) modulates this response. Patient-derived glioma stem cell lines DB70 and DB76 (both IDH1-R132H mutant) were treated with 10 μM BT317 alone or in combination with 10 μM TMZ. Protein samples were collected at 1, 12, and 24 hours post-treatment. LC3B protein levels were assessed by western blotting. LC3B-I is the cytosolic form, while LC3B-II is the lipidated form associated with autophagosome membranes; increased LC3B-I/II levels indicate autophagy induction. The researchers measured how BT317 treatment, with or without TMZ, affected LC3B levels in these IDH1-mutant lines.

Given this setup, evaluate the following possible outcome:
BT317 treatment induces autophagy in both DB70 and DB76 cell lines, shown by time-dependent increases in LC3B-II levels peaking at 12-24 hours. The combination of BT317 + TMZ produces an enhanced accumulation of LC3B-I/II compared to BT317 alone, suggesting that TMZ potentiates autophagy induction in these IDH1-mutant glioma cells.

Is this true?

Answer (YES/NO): NO